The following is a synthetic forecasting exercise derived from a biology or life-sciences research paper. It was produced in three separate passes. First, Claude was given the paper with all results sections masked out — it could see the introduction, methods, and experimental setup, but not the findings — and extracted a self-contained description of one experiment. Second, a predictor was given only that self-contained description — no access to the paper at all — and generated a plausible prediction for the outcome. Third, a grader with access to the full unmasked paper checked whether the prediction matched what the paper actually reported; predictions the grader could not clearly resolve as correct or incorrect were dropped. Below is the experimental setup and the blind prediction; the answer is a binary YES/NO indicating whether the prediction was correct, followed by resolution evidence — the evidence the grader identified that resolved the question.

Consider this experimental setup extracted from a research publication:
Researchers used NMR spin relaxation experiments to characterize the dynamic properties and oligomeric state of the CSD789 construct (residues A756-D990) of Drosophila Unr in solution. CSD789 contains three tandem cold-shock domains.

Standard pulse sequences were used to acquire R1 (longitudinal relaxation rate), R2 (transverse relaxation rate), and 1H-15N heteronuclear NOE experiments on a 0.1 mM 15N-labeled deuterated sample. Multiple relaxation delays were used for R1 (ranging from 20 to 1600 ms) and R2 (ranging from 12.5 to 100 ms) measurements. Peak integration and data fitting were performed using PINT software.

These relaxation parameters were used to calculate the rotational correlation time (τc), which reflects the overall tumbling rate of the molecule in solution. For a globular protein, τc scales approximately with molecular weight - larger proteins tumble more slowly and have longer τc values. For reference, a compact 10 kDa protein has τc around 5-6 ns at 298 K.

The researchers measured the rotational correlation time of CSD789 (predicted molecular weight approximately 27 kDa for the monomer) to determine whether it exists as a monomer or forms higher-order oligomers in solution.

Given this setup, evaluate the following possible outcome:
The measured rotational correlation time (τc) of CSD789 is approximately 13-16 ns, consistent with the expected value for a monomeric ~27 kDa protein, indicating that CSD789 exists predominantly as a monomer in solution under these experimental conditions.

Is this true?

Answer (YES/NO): NO